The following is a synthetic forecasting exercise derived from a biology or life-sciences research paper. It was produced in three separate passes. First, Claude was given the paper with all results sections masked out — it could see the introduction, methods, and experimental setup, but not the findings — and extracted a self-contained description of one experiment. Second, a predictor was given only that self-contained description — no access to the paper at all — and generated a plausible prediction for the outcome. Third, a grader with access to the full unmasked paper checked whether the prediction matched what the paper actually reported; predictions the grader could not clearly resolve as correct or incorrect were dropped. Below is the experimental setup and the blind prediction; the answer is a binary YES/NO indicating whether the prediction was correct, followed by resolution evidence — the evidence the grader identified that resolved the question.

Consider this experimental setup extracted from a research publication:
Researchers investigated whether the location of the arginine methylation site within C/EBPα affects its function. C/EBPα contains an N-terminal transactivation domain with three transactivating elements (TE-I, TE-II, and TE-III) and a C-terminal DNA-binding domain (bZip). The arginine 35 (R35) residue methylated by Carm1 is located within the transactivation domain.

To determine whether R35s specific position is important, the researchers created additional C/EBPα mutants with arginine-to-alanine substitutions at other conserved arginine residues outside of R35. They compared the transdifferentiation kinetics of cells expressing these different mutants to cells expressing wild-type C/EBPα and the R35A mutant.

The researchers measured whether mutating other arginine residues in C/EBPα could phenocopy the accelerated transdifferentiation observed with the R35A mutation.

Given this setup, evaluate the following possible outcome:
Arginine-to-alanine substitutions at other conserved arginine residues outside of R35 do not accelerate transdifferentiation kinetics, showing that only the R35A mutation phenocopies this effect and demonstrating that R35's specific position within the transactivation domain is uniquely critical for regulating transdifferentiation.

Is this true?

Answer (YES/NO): YES